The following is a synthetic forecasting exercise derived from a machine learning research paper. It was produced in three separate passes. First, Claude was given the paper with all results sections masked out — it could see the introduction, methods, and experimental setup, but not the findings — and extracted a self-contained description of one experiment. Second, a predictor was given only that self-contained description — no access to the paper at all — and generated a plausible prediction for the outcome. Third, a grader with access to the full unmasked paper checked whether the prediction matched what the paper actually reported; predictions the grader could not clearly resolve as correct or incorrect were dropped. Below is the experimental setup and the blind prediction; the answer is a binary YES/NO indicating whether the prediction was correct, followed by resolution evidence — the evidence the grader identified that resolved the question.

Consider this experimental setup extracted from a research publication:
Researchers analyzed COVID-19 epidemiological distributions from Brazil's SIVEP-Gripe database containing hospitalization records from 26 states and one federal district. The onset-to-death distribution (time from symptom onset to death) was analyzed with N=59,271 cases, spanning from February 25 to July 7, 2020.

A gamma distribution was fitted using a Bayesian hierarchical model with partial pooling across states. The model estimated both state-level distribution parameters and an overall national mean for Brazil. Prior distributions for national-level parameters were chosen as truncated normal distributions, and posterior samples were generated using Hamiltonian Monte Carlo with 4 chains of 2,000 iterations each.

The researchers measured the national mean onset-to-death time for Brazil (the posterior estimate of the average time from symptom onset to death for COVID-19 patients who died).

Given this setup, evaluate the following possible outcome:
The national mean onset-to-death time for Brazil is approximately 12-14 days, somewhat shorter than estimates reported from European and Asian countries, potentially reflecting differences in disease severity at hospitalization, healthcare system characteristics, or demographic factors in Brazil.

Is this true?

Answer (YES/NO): NO